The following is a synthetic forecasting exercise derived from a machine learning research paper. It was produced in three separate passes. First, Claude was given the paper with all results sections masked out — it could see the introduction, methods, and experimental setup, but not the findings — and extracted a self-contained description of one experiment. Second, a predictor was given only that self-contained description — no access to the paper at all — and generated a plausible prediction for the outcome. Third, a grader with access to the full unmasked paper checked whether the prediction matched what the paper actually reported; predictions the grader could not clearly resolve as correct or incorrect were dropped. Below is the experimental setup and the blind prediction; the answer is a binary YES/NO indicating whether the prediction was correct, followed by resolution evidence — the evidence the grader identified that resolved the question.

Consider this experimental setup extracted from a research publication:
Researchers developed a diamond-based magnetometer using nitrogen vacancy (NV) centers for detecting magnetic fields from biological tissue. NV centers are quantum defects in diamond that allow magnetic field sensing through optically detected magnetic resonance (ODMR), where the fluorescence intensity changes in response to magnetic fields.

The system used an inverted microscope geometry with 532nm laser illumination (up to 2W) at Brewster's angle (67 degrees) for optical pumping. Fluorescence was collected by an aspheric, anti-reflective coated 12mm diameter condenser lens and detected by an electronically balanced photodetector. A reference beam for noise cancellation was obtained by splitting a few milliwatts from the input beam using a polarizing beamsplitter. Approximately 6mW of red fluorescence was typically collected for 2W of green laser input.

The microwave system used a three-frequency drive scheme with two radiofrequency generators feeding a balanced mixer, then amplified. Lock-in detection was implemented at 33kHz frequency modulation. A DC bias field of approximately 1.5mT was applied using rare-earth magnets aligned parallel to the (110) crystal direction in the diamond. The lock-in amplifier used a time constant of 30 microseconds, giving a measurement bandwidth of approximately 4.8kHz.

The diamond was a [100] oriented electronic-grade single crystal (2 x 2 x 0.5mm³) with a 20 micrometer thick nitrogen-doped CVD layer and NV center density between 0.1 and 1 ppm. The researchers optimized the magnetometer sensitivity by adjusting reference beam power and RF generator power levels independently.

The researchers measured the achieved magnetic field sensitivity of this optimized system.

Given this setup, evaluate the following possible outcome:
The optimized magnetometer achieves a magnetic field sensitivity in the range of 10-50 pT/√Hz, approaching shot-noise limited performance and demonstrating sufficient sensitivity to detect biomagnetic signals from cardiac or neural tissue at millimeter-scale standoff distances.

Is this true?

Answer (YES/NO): NO